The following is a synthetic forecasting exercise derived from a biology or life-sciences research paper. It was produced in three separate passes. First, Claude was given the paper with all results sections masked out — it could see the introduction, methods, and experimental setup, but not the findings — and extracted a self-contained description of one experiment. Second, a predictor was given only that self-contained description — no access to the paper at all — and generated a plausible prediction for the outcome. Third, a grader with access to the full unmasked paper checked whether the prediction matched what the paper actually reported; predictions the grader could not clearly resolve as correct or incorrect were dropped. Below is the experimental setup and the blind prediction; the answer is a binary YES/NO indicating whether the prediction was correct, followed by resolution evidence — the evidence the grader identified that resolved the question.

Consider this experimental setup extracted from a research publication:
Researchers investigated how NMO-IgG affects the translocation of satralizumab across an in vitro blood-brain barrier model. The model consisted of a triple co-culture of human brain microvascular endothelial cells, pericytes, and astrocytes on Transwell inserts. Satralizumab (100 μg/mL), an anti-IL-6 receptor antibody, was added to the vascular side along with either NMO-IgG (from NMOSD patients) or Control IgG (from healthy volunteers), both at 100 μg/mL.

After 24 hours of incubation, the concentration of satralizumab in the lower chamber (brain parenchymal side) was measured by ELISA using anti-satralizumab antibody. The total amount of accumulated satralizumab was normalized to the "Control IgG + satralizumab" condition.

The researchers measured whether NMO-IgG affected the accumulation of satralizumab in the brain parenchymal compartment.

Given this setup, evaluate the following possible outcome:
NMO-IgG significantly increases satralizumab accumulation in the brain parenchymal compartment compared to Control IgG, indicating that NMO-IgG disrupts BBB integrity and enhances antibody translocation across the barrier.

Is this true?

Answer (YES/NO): YES